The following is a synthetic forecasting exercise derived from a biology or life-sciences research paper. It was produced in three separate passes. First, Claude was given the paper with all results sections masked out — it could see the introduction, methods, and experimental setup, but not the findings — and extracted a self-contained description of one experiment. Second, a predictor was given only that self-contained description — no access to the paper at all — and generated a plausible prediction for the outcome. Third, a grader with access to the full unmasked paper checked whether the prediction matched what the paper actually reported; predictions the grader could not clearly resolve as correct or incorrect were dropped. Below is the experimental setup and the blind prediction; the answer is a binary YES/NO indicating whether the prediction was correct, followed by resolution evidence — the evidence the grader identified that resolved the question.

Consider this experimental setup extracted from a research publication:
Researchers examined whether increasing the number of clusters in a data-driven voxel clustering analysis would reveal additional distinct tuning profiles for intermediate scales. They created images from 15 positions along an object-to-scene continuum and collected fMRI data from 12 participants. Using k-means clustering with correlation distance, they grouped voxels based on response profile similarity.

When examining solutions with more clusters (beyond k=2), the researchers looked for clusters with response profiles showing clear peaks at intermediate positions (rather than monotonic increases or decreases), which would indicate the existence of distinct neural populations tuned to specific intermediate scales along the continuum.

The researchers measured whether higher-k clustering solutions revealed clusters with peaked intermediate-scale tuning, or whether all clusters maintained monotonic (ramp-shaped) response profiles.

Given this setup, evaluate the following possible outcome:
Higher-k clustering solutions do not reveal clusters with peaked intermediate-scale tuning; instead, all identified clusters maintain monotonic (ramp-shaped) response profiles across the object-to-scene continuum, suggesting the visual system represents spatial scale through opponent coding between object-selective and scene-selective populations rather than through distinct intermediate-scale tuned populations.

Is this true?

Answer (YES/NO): NO